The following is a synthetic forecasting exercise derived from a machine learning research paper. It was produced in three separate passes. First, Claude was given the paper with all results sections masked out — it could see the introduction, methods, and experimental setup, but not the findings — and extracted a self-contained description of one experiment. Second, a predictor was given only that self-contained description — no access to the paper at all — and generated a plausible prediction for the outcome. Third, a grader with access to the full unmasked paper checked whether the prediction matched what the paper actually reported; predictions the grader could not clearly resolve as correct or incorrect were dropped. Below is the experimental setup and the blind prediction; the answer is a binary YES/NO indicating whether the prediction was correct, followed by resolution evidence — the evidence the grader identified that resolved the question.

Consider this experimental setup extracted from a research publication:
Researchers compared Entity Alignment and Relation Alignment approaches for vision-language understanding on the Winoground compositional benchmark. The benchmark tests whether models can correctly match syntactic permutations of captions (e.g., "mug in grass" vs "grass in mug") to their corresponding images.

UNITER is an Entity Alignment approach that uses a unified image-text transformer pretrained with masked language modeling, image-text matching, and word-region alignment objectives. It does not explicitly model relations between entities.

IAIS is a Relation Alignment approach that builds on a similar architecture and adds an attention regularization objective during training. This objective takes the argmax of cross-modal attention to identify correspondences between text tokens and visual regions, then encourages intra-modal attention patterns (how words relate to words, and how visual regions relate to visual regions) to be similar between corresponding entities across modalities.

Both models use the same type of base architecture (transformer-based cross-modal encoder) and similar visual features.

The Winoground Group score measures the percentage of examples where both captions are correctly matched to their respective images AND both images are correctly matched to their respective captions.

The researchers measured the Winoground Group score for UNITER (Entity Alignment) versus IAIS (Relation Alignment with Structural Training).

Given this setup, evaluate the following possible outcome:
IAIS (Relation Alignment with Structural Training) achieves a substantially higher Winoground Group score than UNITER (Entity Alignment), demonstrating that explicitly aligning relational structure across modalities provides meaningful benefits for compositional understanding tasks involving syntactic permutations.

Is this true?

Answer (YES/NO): YES